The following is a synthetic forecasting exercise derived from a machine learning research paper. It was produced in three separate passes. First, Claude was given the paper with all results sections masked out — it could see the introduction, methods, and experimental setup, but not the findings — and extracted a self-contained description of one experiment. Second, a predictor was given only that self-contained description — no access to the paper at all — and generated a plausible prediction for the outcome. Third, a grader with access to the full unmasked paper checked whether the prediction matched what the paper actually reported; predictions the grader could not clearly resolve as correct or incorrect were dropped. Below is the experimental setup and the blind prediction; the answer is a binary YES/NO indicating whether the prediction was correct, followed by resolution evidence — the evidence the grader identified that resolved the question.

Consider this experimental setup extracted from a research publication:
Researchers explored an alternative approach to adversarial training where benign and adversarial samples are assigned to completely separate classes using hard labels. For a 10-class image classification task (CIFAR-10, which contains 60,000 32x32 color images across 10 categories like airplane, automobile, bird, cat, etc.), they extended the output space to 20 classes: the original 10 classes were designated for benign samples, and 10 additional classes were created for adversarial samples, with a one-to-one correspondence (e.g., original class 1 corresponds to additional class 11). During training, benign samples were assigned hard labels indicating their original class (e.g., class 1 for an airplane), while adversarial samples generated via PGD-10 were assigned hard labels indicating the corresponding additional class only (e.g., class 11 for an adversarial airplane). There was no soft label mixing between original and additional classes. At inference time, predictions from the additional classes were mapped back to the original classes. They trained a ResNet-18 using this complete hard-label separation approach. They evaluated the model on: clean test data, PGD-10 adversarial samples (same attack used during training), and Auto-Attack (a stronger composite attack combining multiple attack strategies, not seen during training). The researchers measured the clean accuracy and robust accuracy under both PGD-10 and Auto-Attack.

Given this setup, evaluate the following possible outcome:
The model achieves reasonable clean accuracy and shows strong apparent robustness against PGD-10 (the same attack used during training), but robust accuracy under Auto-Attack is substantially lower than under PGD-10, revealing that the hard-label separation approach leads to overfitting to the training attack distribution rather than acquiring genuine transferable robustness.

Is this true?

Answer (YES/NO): YES